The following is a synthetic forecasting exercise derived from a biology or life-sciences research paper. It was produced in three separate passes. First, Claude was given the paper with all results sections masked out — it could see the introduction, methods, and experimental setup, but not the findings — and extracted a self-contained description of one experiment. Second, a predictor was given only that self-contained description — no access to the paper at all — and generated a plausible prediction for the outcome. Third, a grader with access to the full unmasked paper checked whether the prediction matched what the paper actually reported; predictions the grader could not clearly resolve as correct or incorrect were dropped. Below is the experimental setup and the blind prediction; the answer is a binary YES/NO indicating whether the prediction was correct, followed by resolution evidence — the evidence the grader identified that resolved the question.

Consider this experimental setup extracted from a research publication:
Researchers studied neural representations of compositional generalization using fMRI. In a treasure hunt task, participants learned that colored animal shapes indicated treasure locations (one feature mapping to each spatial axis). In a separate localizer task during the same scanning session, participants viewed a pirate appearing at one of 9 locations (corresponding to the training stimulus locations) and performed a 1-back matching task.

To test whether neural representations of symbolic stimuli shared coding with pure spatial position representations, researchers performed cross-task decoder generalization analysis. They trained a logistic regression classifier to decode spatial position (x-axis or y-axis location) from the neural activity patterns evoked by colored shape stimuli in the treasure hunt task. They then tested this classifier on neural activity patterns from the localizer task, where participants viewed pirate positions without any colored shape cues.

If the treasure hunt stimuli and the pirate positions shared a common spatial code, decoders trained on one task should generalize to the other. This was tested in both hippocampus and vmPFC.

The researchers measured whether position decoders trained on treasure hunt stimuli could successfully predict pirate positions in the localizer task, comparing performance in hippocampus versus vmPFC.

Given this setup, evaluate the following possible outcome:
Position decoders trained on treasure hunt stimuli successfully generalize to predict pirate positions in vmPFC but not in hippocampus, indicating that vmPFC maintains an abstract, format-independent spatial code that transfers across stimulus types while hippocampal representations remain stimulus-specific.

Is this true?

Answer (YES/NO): NO